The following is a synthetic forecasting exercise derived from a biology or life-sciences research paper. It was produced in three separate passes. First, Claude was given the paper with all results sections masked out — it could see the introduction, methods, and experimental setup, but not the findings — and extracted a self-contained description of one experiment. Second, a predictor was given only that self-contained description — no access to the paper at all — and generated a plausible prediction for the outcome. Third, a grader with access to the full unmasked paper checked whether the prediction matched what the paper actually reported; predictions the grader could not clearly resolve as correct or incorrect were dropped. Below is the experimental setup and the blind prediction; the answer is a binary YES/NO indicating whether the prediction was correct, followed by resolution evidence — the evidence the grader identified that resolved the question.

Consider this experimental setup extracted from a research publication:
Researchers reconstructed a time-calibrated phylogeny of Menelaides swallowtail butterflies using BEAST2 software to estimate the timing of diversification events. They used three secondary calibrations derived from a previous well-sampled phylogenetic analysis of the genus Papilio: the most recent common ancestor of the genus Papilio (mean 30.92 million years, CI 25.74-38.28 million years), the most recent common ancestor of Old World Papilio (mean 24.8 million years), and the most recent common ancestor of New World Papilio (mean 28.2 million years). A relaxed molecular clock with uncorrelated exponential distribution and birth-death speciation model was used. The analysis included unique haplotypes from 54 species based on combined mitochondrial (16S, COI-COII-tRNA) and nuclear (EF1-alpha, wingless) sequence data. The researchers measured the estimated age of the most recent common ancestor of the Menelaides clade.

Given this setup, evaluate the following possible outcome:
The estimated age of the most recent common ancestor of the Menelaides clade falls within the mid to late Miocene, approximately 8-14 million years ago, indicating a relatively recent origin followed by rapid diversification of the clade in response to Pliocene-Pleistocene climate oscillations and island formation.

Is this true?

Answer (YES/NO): NO